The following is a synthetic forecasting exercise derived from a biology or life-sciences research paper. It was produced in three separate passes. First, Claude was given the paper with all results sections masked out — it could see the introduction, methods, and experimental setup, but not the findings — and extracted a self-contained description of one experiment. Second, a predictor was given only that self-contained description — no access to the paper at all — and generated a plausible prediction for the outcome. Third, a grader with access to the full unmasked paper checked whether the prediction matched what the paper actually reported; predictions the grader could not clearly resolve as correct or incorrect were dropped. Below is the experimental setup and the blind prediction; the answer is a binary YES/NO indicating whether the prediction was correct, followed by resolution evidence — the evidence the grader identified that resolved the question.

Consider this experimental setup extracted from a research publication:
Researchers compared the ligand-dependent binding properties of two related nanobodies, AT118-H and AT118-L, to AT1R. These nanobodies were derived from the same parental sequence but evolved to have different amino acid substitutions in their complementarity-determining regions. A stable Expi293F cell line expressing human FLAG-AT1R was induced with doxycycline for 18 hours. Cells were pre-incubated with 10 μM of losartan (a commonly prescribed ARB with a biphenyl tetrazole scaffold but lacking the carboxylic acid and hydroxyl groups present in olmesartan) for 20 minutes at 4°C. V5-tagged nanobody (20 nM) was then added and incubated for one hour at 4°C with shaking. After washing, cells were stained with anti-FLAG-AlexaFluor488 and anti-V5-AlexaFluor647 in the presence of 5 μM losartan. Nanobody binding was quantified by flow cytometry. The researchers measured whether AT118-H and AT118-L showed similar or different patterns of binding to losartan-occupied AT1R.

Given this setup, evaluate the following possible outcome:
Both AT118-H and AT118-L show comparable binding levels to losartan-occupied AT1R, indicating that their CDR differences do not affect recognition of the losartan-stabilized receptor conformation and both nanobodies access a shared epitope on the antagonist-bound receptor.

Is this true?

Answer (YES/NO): YES